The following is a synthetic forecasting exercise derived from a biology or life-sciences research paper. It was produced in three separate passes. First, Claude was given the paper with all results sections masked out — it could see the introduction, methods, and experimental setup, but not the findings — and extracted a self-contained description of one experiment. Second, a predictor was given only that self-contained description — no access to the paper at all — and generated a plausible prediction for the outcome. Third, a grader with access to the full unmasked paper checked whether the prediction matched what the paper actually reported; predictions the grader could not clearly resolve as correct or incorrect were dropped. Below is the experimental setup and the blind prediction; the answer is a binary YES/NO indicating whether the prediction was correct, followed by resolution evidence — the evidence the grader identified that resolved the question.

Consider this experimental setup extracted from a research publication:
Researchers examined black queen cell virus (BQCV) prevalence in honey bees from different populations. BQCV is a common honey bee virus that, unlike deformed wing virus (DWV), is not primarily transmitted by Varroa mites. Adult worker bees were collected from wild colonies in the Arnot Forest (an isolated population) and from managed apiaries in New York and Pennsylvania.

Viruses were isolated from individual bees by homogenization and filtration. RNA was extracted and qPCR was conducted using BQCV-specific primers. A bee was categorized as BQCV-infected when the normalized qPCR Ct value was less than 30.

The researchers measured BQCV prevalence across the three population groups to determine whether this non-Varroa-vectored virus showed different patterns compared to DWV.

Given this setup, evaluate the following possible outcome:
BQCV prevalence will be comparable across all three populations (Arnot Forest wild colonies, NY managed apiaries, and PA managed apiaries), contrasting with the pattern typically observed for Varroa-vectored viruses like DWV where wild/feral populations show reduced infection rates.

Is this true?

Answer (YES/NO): NO